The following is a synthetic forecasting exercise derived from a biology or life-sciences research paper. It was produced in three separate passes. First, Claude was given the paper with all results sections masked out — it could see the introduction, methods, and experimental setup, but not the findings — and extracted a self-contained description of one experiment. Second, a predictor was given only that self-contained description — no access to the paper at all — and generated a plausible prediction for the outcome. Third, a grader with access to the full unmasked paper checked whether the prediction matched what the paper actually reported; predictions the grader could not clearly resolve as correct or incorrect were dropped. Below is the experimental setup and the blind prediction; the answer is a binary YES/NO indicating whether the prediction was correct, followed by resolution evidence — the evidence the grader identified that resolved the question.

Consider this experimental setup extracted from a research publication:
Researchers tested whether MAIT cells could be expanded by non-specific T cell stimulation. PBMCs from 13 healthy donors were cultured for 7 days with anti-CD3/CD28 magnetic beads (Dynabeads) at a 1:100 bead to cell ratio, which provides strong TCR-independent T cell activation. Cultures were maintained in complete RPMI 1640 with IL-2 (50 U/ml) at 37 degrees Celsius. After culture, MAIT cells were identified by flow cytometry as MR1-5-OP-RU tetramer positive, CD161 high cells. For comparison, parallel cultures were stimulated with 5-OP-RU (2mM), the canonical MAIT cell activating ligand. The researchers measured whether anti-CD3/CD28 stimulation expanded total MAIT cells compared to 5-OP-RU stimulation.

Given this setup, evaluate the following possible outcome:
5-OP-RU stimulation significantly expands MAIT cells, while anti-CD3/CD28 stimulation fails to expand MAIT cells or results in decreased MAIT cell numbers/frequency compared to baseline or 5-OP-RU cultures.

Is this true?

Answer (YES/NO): YES